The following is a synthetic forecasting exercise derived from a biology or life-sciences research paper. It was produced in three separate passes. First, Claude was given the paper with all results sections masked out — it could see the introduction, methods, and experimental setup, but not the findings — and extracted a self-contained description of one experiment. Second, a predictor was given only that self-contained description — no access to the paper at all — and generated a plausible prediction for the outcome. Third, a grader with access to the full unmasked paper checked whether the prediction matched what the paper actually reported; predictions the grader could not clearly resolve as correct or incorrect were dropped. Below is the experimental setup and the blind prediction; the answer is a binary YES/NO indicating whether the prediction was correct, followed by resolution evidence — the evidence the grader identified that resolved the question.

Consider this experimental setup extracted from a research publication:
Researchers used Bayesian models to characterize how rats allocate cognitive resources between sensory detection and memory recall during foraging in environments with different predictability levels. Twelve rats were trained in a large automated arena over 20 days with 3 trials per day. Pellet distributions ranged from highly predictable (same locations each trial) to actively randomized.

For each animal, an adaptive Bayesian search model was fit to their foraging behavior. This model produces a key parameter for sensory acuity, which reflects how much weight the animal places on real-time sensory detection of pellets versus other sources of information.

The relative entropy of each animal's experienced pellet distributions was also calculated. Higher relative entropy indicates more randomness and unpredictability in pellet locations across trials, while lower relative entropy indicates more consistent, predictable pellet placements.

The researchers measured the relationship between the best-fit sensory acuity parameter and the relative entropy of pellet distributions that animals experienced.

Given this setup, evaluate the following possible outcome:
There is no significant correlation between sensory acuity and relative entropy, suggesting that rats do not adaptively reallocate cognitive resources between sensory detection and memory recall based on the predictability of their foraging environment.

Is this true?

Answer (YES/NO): NO